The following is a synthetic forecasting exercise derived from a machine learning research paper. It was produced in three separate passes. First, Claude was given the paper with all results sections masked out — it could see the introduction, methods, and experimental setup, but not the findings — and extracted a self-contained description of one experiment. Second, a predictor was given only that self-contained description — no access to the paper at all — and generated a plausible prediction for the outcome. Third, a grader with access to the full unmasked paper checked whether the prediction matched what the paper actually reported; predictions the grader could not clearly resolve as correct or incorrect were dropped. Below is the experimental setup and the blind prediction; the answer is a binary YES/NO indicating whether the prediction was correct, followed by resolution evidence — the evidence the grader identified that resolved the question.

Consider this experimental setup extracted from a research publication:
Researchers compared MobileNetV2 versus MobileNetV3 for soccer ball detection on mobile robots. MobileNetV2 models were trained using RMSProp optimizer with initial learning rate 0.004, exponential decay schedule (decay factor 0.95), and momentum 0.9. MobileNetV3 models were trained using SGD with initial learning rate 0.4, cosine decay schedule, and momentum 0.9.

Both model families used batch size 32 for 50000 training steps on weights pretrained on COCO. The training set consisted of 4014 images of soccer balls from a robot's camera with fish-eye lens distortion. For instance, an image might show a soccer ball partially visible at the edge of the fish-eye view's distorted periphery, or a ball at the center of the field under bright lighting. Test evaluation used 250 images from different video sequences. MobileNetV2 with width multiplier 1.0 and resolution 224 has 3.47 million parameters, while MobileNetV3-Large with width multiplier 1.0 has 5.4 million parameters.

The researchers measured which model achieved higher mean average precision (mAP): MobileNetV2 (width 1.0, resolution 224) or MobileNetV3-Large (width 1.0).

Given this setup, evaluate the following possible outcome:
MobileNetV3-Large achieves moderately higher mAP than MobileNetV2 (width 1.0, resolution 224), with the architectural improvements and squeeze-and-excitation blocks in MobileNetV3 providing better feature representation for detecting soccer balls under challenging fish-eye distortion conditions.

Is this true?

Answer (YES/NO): NO